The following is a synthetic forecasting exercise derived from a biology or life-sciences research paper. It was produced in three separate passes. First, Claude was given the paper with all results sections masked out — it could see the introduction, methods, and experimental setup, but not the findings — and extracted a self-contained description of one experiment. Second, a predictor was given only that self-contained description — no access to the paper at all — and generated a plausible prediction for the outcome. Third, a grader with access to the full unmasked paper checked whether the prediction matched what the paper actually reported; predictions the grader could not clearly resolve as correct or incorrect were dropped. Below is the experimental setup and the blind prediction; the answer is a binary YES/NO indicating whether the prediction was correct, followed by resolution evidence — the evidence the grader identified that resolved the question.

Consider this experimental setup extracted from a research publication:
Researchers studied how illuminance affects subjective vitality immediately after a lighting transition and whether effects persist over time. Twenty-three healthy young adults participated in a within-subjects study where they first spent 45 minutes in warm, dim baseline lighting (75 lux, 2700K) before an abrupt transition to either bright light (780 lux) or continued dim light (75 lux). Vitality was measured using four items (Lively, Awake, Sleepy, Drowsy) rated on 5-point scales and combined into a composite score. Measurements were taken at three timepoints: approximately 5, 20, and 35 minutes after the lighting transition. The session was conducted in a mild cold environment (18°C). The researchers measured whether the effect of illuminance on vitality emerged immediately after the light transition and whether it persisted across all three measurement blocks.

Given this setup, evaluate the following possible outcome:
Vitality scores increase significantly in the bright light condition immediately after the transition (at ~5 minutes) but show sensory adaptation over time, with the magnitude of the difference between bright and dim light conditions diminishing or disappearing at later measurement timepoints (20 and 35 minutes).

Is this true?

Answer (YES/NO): NO